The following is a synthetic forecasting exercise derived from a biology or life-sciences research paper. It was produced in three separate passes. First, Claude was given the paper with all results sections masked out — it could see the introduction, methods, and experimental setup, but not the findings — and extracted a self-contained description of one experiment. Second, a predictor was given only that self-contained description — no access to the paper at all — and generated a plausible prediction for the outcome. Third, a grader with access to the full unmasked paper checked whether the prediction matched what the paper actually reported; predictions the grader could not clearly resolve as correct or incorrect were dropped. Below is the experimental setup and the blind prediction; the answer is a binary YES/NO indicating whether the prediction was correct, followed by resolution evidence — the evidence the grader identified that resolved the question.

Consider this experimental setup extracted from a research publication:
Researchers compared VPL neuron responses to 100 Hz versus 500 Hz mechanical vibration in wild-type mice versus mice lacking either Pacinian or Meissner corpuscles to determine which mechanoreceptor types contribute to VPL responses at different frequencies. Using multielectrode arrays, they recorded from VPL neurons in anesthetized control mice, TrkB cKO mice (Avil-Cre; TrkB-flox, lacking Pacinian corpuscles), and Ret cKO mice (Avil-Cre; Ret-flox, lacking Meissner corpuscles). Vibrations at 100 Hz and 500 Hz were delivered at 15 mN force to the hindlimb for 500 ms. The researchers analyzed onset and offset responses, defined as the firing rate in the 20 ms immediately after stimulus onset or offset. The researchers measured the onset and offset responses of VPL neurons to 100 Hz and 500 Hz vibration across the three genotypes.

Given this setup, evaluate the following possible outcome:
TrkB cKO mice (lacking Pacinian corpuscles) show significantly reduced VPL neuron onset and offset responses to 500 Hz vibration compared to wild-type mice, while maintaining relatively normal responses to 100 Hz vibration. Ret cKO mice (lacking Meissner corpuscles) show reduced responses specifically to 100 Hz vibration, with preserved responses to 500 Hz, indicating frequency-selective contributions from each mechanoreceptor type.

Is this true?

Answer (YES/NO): NO